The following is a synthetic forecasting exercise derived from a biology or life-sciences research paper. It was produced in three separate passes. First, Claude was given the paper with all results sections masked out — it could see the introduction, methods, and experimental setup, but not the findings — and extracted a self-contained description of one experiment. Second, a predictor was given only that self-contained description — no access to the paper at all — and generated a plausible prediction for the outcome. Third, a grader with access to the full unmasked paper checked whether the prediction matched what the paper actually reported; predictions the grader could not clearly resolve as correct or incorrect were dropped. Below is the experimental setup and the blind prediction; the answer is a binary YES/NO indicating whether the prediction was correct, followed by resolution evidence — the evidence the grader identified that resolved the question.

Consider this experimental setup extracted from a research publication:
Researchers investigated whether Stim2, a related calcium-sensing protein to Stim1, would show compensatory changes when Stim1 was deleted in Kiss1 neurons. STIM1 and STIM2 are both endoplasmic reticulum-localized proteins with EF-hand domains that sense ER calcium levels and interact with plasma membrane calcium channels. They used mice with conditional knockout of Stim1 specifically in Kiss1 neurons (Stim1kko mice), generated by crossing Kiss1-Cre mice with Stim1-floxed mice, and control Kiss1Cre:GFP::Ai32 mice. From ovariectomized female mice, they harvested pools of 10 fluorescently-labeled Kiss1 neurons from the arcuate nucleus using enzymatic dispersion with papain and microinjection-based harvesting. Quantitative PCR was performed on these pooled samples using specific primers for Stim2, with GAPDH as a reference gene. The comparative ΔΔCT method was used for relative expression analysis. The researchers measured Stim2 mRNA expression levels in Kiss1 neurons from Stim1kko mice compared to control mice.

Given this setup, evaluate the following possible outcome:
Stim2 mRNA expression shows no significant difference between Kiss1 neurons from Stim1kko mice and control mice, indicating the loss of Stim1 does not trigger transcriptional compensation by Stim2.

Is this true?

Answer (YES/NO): YES